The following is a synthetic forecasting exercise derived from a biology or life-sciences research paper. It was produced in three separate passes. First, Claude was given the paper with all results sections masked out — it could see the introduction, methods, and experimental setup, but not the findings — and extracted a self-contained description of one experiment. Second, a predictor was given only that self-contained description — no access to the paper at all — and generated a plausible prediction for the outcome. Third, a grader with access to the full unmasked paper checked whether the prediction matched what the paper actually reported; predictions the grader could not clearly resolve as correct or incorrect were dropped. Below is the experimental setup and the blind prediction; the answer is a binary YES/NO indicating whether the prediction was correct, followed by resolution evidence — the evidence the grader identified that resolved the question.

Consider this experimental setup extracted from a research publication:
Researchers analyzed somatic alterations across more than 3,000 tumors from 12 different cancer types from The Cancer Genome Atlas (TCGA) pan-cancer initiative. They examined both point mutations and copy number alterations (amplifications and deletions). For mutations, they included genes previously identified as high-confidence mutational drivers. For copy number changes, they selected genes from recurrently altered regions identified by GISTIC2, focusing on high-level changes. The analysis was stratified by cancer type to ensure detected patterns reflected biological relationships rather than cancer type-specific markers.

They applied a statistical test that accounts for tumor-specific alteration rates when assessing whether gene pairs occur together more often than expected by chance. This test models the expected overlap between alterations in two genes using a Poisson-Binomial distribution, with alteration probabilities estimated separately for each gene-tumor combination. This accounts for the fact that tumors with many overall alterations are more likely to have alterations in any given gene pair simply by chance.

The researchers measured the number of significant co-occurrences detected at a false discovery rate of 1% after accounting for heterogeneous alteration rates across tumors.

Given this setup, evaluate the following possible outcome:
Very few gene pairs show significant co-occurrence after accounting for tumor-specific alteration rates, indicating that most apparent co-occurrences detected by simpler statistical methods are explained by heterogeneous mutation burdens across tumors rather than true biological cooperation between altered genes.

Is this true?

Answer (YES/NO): YES